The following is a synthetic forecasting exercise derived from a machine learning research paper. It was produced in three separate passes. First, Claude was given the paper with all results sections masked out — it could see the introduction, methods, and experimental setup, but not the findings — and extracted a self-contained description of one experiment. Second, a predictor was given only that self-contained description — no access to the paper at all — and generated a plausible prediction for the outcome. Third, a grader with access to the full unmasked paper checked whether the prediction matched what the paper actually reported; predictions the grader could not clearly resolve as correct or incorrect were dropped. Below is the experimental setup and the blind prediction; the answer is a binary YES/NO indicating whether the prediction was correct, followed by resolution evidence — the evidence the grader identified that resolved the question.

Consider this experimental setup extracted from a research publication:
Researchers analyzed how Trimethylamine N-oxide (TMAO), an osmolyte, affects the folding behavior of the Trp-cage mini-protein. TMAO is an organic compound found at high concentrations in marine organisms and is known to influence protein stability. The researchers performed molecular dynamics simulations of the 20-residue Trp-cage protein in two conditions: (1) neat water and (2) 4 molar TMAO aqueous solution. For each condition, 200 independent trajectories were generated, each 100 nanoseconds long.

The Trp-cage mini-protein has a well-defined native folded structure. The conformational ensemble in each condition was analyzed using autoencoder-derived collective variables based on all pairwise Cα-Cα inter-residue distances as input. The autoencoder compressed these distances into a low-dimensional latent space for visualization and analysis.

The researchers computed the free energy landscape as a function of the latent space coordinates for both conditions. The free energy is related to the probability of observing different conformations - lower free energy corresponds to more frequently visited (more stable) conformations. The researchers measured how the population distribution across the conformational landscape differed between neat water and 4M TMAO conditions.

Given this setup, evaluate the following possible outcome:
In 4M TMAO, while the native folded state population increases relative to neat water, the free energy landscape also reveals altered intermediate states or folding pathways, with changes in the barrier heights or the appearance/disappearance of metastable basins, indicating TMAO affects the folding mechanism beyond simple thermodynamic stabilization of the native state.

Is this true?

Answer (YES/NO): NO